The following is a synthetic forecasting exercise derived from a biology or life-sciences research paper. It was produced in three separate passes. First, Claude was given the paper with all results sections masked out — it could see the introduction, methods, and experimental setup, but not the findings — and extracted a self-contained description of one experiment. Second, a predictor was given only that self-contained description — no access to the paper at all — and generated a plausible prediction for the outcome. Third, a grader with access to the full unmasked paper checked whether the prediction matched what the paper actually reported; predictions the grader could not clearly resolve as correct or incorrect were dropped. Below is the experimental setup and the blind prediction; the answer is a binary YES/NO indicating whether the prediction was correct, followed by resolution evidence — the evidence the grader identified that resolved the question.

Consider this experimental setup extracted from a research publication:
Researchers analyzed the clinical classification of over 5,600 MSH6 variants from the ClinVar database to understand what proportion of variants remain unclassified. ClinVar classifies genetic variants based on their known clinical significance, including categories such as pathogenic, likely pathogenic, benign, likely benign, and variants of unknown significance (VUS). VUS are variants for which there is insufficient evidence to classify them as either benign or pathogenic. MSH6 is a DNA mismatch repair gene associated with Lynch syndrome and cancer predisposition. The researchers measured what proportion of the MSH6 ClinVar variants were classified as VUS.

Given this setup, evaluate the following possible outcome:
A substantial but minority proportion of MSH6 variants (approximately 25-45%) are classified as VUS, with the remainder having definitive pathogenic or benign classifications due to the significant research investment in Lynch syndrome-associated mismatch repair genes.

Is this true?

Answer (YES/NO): NO